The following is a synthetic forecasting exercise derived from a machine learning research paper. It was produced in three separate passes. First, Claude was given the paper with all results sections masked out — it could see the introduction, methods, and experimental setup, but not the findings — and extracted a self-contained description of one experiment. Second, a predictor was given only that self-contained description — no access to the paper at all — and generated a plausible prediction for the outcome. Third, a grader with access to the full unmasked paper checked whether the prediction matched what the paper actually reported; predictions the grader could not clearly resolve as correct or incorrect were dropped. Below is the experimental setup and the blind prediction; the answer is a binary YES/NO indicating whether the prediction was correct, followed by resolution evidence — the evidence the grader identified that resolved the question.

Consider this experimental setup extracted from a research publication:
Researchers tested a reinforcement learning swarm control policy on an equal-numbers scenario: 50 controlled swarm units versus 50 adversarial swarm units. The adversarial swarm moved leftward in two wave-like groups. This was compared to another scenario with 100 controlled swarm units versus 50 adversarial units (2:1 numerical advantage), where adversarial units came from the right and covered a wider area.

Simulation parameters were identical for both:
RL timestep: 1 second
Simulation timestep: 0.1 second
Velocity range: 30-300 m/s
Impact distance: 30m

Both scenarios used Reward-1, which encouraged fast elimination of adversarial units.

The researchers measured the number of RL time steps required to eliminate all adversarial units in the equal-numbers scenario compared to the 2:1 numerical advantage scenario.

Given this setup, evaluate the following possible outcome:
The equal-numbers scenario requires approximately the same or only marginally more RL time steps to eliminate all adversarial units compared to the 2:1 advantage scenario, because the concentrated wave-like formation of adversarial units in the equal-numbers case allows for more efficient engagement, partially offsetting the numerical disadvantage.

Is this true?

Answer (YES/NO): YES